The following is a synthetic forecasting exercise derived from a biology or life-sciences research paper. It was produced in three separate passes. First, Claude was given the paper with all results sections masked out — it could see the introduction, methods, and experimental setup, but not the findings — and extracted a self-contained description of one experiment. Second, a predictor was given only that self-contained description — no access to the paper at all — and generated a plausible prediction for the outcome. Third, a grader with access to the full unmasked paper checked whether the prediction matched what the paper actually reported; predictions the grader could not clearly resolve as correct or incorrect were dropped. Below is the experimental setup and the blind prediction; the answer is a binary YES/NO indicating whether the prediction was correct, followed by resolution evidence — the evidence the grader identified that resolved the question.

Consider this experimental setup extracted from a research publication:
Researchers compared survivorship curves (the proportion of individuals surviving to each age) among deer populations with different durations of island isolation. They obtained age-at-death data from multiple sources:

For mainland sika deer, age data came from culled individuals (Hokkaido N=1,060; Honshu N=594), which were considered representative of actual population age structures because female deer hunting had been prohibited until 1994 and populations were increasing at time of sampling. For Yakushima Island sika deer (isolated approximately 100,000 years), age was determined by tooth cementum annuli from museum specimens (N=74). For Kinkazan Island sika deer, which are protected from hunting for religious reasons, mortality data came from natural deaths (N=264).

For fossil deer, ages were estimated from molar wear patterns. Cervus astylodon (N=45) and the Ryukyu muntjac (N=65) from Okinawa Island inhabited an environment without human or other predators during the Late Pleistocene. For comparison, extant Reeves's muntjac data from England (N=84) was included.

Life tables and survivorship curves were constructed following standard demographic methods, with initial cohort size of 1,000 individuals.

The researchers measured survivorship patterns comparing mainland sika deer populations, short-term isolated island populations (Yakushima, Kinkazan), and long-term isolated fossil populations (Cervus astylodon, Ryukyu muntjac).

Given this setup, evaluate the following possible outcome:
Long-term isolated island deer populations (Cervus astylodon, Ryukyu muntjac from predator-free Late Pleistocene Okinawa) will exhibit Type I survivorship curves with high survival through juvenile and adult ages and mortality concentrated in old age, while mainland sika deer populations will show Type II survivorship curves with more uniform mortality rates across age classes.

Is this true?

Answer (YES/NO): YES